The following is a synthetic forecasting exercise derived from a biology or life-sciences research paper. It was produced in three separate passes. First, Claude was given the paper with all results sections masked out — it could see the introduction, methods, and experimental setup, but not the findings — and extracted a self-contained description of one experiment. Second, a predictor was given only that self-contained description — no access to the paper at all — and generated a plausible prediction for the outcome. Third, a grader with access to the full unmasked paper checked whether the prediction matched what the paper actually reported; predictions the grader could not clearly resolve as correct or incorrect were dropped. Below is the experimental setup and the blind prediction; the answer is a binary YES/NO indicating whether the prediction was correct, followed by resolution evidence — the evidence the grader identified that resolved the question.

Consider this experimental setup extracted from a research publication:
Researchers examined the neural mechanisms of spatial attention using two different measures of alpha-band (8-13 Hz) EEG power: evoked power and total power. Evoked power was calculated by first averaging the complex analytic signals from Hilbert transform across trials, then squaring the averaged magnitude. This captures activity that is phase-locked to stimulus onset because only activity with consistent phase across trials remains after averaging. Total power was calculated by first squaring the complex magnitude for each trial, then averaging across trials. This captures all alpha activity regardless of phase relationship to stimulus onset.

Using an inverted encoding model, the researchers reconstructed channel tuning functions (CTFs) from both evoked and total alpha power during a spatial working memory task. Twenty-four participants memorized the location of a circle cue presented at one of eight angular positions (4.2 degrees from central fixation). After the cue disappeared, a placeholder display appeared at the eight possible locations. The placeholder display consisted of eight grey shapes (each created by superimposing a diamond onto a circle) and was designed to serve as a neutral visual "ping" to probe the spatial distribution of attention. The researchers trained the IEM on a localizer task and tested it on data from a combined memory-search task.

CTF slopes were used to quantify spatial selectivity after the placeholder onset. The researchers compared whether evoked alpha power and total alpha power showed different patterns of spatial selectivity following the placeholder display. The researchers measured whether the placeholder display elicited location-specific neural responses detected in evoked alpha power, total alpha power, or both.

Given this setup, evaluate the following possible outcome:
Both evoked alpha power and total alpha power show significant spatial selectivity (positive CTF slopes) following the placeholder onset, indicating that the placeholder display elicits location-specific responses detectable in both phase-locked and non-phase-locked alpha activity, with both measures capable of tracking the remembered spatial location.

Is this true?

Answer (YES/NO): NO